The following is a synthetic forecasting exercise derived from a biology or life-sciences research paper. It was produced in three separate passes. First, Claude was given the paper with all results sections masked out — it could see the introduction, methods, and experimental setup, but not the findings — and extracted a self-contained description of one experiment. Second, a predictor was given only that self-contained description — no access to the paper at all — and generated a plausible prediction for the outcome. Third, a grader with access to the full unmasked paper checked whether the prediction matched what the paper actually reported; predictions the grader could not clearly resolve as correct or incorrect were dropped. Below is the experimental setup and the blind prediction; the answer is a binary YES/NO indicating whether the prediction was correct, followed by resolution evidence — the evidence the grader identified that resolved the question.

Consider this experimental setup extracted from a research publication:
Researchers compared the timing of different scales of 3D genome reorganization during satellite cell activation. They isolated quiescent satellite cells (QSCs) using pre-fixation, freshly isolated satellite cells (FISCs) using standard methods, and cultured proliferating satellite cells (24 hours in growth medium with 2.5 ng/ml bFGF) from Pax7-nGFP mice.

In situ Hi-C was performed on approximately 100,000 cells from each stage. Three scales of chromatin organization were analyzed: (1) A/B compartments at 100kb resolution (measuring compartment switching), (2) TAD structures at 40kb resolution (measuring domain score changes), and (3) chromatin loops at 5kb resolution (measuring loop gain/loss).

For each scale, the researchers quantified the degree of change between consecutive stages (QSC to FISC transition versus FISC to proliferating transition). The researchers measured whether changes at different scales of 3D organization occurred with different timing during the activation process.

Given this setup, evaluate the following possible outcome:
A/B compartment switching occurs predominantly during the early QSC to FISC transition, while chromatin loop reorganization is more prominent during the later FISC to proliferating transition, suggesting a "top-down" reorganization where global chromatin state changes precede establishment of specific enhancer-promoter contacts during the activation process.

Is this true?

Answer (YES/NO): NO